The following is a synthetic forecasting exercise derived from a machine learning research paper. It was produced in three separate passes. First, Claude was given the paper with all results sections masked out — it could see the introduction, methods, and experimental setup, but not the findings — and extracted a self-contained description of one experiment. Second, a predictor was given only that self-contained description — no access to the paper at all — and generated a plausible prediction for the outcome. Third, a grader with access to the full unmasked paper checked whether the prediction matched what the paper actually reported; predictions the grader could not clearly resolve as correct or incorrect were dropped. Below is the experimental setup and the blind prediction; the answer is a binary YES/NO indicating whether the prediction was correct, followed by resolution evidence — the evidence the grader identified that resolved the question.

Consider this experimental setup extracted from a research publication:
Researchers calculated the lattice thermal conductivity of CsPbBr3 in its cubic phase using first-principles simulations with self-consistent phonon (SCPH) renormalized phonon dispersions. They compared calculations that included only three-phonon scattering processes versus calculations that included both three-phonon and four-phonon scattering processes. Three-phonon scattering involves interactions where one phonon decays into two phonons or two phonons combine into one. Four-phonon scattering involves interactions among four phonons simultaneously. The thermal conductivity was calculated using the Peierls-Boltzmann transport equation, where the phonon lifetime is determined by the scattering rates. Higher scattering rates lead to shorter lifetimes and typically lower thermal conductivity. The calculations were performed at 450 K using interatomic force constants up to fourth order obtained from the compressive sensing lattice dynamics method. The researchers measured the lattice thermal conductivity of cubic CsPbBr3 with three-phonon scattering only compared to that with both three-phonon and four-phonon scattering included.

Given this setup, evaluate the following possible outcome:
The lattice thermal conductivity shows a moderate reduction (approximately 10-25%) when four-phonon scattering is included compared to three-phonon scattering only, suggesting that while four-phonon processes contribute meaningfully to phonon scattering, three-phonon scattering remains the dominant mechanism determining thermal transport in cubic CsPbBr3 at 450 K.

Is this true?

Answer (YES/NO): NO